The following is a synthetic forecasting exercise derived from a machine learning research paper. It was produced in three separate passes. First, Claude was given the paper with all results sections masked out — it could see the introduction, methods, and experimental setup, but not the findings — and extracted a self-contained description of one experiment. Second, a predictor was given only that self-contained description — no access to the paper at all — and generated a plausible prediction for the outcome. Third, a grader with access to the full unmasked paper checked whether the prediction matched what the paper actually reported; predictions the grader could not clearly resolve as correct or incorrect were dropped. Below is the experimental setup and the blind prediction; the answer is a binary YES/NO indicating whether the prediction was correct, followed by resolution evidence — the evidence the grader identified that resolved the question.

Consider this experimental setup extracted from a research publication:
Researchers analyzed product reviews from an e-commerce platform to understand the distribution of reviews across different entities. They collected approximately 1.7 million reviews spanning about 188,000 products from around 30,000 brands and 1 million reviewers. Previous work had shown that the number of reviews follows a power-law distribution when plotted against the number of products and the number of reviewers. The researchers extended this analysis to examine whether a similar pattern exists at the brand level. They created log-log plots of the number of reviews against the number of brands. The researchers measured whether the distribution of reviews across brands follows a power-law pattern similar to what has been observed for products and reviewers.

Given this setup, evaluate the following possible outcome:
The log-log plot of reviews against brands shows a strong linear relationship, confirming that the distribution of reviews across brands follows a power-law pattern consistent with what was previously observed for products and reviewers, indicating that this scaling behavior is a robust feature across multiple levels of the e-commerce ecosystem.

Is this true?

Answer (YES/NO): YES